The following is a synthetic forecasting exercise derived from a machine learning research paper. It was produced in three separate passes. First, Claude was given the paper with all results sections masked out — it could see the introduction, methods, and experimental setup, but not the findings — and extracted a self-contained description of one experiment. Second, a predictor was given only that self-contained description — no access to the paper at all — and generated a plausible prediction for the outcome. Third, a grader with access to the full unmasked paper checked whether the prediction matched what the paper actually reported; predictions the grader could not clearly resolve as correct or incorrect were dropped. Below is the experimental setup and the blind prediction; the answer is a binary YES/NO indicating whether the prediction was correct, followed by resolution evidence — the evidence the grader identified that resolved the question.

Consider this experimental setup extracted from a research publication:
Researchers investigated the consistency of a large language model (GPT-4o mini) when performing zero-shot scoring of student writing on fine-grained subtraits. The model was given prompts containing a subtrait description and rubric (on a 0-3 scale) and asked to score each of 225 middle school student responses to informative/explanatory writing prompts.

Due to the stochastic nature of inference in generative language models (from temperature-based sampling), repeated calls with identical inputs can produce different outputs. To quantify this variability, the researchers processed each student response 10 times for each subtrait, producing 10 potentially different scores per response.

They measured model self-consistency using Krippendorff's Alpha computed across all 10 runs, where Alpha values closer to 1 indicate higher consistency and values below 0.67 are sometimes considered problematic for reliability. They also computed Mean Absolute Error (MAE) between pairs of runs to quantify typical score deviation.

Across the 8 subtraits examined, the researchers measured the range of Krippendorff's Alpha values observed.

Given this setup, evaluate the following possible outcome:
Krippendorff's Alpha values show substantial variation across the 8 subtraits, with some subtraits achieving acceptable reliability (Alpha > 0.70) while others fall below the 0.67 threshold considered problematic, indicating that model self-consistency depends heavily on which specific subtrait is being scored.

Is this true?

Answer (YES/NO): YES